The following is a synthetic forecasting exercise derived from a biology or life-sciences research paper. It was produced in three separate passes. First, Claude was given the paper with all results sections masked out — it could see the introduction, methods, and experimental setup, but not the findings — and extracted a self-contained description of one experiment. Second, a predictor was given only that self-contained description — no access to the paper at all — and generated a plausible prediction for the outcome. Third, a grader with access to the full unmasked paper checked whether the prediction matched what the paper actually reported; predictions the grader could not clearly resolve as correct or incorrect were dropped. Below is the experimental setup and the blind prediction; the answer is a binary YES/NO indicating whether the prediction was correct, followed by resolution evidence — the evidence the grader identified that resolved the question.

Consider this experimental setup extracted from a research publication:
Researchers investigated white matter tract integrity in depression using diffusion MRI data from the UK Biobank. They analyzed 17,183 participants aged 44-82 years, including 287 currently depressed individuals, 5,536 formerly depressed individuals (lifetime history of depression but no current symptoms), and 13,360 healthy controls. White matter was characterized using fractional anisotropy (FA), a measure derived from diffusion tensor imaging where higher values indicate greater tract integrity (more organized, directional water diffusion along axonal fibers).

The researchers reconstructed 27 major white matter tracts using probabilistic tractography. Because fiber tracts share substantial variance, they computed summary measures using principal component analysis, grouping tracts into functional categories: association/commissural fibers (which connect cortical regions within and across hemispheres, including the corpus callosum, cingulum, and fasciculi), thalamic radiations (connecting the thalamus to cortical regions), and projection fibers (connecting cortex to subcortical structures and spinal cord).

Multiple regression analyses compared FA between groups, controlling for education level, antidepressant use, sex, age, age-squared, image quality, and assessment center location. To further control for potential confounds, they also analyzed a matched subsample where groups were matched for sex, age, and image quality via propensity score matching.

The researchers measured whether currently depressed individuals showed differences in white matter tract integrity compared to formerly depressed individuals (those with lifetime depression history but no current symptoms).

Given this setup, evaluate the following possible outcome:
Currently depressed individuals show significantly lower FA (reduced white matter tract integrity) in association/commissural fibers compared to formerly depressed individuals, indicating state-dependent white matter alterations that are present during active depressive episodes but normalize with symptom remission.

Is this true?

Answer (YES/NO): NO